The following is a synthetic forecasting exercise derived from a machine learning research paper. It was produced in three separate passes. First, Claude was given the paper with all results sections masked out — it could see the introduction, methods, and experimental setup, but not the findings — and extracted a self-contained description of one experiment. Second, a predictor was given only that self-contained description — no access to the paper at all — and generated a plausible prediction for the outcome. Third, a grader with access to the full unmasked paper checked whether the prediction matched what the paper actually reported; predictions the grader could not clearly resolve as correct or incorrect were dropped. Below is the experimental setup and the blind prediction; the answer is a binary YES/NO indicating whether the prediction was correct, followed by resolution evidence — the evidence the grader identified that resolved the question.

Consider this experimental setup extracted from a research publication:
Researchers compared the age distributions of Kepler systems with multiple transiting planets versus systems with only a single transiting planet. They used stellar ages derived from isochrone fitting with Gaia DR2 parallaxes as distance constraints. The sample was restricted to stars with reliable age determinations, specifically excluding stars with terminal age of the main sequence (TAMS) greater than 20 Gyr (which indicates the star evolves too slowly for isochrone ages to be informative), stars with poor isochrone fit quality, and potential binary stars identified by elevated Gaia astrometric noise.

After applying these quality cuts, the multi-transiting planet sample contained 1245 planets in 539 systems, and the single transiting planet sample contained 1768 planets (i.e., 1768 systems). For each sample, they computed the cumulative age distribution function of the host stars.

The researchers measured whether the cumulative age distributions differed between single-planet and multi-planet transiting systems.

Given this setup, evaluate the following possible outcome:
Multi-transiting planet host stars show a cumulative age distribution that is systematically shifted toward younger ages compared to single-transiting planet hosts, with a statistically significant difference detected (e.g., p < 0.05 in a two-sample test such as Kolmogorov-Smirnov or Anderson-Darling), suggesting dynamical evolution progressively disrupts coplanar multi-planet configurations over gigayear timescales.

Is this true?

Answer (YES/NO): NO